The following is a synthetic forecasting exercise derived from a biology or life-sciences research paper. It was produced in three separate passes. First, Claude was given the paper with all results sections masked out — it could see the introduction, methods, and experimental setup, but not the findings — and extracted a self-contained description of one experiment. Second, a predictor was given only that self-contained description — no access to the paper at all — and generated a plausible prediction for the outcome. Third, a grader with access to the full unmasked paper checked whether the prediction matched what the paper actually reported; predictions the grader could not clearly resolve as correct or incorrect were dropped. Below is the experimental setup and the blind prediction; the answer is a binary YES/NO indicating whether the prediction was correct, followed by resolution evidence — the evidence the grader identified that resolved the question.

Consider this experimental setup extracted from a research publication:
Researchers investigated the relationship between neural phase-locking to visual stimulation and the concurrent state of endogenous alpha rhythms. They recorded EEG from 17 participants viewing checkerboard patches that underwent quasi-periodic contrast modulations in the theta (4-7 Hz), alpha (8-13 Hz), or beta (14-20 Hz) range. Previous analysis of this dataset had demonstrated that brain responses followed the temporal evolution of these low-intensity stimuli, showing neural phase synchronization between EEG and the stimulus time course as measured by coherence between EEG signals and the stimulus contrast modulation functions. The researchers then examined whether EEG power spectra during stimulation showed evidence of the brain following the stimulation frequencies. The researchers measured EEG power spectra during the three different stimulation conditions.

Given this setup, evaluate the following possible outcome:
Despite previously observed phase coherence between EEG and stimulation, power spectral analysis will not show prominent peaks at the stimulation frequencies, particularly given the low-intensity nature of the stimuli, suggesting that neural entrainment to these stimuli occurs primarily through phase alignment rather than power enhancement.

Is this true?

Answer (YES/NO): YES